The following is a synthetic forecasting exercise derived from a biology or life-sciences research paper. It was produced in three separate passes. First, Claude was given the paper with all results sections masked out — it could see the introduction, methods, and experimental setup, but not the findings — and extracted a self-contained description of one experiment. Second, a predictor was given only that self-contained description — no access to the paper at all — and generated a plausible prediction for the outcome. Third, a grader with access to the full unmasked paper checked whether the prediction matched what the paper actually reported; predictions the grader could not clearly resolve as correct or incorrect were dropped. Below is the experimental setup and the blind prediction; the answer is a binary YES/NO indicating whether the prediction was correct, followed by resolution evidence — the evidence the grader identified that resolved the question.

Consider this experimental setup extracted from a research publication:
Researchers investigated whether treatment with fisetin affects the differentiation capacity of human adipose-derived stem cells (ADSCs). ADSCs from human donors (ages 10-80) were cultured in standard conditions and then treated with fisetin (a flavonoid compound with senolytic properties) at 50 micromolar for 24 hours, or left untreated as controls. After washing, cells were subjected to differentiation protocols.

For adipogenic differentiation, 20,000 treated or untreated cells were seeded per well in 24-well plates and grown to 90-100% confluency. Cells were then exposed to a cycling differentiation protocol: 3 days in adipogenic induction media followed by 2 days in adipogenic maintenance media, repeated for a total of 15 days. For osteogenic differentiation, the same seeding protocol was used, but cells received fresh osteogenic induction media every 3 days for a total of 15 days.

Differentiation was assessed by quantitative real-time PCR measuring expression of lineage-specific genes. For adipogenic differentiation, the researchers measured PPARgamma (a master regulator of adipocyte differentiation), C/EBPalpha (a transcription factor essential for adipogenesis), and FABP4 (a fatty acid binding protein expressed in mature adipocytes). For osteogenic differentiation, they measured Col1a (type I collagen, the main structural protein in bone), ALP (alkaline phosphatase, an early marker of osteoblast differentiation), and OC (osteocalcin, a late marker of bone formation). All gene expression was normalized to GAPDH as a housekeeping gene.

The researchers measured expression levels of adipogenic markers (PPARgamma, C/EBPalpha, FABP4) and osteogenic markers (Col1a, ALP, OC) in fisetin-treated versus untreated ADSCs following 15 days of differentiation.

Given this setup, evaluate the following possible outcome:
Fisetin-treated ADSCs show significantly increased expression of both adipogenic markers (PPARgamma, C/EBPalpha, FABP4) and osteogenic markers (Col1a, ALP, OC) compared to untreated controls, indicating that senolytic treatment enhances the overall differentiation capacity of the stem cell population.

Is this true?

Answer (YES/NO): NO